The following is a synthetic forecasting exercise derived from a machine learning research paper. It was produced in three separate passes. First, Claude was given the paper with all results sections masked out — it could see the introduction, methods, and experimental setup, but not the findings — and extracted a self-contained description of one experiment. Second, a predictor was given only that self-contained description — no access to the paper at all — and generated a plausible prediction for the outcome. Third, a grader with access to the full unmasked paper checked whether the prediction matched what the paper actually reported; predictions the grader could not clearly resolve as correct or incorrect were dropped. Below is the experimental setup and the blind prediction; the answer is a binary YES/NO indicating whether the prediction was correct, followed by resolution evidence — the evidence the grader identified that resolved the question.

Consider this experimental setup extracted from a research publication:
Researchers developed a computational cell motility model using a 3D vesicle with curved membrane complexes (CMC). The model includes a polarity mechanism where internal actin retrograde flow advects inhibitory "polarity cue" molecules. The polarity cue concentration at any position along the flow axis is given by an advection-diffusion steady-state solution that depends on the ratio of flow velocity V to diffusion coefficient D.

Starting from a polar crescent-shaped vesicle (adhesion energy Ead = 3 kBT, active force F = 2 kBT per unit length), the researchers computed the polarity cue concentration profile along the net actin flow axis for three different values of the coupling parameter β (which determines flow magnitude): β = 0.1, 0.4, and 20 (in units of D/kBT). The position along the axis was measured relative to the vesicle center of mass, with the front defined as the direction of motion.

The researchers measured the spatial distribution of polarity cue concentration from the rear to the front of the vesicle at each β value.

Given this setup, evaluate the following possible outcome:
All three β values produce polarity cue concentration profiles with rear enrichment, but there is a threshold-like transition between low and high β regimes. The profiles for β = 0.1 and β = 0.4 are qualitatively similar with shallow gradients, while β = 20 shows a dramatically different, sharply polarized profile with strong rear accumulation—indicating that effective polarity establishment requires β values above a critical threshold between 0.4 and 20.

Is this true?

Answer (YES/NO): YES